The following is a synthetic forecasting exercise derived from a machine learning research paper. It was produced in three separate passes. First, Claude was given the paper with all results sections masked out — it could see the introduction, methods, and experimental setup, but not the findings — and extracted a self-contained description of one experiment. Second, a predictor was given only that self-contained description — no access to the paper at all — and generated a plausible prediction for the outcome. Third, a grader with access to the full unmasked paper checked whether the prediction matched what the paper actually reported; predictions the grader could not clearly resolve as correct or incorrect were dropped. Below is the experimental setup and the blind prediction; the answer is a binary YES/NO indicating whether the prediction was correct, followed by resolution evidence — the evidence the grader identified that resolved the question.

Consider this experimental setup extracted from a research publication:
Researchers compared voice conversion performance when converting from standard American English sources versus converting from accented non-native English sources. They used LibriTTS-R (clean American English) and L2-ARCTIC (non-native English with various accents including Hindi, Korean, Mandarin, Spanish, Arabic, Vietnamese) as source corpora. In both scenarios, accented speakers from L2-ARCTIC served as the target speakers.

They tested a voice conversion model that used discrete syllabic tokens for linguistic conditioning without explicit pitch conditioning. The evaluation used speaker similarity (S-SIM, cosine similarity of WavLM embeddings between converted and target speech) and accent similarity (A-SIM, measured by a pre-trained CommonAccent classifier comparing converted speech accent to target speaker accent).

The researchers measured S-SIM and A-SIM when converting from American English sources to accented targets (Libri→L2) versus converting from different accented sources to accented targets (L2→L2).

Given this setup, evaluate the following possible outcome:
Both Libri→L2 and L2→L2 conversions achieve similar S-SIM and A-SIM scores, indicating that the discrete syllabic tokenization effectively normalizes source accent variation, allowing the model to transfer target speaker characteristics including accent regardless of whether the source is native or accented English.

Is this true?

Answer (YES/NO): NO